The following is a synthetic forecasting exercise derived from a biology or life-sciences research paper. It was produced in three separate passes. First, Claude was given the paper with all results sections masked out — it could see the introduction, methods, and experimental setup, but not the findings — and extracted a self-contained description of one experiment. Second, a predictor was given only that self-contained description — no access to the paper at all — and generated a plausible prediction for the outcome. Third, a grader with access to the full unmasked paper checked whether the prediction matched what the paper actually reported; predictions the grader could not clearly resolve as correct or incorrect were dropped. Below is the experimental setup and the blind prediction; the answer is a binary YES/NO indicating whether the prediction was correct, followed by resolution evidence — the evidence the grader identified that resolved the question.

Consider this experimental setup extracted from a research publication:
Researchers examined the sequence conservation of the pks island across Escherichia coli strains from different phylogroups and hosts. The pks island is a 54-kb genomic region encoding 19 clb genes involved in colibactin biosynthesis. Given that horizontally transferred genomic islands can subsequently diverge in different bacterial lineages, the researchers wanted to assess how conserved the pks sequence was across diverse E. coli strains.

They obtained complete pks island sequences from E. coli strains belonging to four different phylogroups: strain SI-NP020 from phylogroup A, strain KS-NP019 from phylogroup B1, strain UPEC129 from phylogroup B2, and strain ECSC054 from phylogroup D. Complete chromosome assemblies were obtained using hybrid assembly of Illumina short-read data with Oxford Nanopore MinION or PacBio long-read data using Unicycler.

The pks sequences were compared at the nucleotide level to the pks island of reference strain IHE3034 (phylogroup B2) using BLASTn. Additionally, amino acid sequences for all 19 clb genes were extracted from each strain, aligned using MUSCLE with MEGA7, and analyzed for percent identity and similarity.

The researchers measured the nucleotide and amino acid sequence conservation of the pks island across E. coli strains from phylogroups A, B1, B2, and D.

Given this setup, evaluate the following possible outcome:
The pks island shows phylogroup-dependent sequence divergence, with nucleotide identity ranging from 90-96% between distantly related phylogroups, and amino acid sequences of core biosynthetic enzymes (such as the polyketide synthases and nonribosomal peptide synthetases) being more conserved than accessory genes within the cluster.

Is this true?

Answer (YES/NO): NO